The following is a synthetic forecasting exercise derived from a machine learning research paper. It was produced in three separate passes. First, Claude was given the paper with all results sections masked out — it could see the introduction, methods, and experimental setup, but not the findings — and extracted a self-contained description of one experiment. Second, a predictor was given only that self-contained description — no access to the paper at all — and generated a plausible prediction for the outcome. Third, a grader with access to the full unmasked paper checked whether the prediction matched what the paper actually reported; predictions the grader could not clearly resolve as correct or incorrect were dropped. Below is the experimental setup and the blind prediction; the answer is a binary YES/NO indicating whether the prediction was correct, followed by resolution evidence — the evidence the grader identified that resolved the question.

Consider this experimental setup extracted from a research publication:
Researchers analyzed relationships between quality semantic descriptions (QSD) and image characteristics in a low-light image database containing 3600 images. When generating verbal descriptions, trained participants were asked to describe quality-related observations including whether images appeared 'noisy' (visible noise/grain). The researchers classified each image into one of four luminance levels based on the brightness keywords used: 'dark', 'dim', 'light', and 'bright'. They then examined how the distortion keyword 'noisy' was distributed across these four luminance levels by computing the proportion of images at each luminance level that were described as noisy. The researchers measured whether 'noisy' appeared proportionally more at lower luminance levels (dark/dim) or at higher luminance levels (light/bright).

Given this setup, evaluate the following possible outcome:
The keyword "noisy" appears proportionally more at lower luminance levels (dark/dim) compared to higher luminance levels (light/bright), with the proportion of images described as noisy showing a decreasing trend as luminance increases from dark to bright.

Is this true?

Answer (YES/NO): NO